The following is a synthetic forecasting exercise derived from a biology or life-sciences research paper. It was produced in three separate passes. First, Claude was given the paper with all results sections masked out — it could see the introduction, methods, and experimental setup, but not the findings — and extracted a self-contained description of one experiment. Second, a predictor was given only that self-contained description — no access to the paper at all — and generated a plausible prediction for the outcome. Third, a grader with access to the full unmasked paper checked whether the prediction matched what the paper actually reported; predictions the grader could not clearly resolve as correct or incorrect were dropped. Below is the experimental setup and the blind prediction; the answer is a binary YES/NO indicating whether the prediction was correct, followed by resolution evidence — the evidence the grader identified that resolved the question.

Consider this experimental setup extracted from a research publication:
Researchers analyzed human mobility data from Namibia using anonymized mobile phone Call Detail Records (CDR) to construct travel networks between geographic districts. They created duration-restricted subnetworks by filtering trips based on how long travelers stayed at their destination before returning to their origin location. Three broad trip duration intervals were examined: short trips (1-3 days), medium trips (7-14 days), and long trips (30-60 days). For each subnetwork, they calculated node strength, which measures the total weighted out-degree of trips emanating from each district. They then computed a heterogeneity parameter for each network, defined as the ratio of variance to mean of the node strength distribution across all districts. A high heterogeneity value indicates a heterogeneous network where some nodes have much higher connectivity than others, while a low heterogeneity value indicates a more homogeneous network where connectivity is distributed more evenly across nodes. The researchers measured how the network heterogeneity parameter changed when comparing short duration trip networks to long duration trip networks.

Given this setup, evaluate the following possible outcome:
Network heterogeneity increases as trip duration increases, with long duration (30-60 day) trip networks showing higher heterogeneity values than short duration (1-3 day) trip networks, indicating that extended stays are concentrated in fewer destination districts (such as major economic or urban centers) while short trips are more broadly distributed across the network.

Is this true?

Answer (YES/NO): NO